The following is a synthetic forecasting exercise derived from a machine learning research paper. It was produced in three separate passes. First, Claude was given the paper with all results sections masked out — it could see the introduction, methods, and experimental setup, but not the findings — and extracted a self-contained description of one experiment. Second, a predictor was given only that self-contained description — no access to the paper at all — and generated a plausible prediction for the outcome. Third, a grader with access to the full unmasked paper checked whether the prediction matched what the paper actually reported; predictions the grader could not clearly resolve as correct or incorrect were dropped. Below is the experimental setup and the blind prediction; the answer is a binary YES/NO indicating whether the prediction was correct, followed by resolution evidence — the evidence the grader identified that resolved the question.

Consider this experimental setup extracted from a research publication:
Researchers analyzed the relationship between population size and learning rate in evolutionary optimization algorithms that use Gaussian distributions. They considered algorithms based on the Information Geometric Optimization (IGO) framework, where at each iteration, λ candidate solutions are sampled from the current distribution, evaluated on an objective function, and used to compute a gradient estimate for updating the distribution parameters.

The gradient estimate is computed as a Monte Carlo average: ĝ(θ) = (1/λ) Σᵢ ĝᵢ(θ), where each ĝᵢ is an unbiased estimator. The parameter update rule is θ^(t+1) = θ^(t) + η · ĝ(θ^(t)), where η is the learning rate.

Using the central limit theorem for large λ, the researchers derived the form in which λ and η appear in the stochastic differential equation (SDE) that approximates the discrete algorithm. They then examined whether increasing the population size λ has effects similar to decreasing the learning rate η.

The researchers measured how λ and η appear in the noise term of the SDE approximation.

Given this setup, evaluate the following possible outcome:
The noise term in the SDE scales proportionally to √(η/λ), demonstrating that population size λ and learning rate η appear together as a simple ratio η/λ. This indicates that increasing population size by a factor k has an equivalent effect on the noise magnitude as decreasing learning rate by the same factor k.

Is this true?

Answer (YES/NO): YES